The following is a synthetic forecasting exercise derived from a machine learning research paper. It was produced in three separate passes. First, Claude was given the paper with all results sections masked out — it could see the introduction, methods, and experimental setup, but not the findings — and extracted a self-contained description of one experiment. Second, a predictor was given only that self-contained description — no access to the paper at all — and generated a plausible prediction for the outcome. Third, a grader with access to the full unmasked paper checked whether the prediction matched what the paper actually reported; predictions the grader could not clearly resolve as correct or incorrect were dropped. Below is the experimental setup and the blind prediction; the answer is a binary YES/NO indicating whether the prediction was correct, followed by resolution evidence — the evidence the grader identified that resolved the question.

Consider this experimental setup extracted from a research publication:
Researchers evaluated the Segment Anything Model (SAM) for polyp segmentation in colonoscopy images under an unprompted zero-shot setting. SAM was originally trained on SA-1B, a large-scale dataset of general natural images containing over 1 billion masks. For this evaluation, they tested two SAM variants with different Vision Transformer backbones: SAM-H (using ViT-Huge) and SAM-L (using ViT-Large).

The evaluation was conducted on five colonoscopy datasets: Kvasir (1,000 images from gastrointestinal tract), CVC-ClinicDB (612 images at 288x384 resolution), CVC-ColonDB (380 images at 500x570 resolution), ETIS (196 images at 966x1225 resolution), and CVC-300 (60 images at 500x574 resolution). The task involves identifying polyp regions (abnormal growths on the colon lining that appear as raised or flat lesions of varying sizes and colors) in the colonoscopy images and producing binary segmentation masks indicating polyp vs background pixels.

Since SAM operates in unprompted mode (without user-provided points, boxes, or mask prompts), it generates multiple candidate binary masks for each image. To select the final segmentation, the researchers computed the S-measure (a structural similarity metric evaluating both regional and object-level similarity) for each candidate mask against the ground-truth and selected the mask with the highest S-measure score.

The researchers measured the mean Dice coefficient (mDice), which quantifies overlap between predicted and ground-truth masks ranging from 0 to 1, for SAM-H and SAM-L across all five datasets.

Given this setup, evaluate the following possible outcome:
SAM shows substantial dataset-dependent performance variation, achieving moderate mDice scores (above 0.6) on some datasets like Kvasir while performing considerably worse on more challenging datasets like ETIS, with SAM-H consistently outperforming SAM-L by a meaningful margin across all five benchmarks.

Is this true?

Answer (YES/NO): NO